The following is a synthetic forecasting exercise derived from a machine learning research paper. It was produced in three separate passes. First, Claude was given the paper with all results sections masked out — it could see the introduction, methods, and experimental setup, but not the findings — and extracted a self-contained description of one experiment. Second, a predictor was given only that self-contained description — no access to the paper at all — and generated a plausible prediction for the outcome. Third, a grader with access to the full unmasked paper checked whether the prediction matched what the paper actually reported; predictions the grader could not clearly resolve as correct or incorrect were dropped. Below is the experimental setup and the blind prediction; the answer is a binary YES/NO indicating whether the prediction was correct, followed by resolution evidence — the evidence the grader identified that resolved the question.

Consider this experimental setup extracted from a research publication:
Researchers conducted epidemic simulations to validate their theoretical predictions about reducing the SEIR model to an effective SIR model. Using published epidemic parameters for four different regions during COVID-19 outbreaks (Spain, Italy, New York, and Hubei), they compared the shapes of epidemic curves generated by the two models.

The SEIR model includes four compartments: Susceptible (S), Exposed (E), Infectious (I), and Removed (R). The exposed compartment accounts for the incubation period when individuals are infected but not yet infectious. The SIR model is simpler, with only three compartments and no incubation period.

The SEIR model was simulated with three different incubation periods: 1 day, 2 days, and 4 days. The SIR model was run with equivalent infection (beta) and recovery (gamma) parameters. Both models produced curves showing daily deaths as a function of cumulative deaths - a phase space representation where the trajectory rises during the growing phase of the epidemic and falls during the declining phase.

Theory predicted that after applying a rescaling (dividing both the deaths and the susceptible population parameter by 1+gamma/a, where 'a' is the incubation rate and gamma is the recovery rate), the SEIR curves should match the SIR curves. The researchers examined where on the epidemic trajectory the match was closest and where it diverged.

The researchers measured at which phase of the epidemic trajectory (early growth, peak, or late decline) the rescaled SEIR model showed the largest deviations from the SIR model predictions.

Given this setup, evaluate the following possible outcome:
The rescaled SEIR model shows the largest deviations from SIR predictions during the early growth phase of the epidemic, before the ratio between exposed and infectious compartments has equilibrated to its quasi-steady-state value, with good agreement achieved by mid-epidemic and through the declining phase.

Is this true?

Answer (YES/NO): NO